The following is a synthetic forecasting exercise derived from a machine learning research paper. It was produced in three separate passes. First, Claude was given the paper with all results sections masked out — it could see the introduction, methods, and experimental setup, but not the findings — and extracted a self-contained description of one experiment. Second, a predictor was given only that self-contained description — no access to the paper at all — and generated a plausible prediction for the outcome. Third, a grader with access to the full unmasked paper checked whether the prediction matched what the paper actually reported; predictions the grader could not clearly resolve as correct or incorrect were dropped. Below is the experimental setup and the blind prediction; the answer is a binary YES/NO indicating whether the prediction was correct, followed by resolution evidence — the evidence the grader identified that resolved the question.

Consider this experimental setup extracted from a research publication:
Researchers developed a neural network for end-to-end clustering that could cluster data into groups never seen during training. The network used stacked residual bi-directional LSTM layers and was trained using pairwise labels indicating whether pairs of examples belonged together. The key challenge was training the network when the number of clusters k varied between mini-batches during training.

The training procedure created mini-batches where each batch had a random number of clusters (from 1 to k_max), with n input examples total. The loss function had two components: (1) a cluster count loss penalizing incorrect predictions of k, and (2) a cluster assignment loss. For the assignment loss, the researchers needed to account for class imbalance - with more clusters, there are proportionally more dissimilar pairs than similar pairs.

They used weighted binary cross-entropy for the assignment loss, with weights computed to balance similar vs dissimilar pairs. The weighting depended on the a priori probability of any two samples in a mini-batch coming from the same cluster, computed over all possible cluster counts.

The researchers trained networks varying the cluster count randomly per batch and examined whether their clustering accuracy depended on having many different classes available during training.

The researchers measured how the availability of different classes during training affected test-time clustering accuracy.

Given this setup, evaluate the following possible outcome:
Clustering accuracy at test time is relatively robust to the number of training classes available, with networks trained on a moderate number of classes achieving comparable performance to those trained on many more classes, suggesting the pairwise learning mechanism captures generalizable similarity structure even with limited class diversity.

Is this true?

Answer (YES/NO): NO